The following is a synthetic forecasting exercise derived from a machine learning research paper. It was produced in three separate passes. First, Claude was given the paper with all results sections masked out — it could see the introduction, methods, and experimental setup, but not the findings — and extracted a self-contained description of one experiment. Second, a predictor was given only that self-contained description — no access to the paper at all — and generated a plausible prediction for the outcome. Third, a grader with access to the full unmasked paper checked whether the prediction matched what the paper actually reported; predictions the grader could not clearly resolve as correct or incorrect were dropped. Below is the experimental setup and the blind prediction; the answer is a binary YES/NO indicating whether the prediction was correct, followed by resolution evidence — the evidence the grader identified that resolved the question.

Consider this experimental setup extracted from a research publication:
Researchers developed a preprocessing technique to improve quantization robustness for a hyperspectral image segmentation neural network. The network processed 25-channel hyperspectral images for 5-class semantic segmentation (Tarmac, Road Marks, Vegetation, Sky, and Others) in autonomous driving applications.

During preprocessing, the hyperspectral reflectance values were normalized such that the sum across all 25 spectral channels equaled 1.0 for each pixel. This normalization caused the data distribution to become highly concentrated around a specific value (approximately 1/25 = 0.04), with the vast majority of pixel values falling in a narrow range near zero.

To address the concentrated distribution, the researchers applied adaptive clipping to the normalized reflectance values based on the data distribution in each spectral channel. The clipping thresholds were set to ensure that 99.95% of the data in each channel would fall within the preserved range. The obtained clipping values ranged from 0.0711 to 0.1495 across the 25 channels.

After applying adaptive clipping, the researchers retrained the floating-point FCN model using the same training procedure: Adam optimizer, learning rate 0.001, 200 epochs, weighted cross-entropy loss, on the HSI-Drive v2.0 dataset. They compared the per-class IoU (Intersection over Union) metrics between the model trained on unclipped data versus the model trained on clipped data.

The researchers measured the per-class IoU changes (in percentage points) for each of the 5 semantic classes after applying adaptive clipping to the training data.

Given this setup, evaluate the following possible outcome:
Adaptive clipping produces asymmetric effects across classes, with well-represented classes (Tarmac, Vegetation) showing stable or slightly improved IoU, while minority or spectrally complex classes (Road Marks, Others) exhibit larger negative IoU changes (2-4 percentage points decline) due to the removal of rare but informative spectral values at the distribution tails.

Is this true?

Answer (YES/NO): NO